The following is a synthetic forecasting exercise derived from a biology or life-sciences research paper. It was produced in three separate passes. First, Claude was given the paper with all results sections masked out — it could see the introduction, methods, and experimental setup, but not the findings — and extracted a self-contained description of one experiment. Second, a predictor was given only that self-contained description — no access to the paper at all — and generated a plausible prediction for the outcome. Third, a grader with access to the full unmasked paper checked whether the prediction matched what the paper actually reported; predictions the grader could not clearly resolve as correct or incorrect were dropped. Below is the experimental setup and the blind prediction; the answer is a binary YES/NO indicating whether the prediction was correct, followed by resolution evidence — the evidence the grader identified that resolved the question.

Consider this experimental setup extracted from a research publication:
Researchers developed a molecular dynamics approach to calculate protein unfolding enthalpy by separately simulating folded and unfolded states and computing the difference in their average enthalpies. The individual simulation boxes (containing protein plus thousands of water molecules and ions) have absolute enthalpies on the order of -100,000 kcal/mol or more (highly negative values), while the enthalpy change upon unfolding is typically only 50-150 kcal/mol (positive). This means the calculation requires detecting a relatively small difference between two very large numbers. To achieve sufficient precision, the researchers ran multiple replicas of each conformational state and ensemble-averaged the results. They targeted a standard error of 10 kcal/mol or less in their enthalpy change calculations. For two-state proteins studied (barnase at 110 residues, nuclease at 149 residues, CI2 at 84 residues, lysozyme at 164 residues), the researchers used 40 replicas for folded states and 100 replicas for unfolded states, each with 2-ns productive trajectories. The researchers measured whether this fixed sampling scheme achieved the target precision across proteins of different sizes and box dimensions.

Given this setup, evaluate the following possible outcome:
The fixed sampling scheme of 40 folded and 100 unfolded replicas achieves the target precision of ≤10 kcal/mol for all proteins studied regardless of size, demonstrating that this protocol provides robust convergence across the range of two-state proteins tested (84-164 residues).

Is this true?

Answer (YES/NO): YES